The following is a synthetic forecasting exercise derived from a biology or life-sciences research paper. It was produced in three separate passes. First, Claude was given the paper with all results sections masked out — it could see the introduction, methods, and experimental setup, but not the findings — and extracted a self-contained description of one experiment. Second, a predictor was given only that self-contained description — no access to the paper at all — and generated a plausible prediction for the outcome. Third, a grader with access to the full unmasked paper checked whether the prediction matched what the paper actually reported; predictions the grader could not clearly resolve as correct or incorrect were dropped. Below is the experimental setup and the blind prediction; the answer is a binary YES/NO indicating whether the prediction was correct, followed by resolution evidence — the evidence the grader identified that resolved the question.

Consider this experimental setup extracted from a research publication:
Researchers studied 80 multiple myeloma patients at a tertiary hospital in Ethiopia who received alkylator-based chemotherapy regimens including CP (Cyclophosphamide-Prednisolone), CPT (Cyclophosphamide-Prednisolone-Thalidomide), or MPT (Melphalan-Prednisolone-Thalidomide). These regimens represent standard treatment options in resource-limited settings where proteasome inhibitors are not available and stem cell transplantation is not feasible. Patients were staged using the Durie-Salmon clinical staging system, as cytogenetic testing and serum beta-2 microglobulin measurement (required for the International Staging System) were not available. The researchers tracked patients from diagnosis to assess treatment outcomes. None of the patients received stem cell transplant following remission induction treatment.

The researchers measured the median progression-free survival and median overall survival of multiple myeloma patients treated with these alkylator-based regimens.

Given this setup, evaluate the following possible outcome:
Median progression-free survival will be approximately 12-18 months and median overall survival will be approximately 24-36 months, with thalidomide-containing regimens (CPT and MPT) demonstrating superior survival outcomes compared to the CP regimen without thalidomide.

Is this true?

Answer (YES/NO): NO